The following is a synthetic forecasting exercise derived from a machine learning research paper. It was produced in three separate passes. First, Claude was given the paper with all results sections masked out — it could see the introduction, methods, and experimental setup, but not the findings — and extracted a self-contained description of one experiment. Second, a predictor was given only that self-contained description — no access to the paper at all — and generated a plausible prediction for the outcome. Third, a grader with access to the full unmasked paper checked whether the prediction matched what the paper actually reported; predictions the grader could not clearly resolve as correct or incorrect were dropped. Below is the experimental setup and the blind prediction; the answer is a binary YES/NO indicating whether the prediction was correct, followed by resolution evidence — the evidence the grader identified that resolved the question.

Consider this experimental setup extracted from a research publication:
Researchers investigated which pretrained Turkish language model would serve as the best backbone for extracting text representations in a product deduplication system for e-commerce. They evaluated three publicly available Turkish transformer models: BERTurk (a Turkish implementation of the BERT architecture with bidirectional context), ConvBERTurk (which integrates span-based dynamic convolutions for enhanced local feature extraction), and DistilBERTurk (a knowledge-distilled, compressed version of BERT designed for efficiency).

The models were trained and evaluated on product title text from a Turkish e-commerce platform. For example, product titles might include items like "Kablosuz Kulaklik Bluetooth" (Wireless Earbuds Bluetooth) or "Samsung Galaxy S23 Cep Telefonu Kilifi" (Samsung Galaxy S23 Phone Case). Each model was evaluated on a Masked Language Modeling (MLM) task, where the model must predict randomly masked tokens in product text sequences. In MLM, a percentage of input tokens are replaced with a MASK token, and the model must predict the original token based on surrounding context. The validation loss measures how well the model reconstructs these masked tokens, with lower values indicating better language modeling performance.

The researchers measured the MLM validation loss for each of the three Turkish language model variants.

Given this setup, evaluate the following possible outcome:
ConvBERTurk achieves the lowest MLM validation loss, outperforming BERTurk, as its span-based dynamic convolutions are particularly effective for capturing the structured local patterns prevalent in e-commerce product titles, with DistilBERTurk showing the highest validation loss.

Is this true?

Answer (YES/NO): NO